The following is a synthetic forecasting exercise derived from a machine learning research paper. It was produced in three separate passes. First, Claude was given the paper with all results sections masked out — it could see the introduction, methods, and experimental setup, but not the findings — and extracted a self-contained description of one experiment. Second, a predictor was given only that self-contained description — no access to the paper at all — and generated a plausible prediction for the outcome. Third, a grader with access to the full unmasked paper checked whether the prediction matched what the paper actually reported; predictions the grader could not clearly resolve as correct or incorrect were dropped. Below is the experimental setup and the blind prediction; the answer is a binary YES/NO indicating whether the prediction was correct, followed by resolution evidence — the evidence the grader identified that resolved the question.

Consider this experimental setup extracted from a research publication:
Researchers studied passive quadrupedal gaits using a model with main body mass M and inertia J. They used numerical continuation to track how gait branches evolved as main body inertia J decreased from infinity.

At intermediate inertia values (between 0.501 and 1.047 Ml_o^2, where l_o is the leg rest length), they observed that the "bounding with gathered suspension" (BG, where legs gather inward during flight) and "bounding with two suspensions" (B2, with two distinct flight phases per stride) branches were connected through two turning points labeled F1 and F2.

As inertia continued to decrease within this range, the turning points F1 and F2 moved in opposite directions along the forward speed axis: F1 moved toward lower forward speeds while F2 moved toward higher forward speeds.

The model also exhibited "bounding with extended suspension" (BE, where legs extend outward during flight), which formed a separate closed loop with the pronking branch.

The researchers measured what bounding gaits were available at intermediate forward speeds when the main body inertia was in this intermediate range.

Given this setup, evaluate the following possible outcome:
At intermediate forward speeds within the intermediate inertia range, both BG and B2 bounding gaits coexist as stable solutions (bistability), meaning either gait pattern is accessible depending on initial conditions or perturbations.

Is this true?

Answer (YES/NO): NO